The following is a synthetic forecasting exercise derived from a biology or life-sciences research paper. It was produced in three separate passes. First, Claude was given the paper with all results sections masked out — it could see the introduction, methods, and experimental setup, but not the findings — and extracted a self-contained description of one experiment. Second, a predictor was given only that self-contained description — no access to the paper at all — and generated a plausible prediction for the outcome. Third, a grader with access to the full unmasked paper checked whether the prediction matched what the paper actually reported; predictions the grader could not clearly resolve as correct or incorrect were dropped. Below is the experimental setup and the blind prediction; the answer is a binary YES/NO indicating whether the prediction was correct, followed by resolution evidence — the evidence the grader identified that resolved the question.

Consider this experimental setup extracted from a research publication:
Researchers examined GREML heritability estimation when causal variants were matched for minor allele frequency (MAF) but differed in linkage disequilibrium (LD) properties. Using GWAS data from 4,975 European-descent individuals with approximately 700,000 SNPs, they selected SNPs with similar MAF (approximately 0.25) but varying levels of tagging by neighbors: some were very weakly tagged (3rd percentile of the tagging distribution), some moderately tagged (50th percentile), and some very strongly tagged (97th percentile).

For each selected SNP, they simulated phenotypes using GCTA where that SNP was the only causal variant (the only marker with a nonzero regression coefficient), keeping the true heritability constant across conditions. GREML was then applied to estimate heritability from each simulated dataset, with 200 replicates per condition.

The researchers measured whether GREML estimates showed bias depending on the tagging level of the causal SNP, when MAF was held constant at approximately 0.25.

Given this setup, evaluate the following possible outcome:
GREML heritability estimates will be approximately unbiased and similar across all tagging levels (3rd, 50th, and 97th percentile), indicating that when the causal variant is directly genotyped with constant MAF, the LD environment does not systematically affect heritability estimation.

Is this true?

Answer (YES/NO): NO